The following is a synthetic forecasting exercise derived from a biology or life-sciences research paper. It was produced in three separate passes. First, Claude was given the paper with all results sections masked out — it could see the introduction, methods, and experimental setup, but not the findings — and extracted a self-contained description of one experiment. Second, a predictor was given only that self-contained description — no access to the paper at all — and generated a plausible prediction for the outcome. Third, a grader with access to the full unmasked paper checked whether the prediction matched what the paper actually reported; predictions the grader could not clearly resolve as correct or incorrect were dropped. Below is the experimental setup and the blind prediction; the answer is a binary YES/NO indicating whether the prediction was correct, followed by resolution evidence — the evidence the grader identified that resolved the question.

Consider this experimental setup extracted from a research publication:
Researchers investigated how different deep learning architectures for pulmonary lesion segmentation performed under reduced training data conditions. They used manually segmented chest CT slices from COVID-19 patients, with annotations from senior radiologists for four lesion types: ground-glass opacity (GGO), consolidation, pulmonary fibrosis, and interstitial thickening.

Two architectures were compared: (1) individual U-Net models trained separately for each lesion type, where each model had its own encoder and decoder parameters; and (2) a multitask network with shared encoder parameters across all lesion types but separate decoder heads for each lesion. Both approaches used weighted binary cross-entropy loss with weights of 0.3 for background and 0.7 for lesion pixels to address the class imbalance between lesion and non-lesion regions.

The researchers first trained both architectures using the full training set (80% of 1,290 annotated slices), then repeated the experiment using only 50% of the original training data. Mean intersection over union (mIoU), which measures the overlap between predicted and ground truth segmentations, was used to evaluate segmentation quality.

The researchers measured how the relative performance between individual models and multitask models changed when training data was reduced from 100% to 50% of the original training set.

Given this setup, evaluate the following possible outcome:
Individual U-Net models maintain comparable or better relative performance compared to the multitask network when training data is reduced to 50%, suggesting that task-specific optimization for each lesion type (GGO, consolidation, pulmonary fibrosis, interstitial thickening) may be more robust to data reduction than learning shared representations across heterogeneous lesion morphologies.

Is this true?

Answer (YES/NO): NO